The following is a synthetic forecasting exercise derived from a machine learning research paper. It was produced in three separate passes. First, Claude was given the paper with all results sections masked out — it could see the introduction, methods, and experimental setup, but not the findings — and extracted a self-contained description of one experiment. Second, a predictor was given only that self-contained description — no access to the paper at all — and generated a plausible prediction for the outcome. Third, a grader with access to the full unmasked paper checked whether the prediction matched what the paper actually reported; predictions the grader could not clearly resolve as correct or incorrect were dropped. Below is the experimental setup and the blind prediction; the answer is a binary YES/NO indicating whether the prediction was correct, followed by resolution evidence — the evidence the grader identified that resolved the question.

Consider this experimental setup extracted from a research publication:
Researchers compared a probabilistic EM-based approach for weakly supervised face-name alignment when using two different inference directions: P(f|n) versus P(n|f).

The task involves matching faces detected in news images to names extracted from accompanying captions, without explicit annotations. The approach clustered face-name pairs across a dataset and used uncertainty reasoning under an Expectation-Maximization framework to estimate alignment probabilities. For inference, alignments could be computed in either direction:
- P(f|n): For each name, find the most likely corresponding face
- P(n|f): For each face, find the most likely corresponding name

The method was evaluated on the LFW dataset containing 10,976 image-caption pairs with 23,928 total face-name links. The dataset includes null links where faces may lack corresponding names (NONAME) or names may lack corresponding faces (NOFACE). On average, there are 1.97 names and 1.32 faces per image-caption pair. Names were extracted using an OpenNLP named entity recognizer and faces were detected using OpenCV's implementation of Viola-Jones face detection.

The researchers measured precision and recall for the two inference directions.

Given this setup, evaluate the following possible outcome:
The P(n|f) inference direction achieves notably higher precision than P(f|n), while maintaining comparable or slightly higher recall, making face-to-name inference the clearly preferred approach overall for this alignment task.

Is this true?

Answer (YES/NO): NO